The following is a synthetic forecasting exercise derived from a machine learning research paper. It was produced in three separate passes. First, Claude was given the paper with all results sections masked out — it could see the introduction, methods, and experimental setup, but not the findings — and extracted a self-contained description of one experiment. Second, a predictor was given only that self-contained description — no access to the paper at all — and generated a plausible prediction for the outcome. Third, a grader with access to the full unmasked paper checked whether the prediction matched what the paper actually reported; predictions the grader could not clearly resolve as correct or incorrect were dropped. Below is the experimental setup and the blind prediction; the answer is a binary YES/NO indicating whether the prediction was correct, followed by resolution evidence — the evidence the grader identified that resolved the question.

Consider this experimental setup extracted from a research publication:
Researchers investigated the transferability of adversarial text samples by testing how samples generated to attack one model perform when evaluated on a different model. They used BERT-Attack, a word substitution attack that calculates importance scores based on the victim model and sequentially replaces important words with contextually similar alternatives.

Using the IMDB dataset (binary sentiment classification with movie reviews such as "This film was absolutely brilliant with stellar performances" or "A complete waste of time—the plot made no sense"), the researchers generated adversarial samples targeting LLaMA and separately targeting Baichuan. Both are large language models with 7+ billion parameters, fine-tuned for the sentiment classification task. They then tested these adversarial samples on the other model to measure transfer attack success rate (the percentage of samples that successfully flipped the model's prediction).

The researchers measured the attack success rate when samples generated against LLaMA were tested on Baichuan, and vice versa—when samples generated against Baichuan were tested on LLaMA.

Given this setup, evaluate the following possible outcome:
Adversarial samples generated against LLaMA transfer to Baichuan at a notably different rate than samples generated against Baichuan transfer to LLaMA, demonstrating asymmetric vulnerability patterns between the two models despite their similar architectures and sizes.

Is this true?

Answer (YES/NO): YES